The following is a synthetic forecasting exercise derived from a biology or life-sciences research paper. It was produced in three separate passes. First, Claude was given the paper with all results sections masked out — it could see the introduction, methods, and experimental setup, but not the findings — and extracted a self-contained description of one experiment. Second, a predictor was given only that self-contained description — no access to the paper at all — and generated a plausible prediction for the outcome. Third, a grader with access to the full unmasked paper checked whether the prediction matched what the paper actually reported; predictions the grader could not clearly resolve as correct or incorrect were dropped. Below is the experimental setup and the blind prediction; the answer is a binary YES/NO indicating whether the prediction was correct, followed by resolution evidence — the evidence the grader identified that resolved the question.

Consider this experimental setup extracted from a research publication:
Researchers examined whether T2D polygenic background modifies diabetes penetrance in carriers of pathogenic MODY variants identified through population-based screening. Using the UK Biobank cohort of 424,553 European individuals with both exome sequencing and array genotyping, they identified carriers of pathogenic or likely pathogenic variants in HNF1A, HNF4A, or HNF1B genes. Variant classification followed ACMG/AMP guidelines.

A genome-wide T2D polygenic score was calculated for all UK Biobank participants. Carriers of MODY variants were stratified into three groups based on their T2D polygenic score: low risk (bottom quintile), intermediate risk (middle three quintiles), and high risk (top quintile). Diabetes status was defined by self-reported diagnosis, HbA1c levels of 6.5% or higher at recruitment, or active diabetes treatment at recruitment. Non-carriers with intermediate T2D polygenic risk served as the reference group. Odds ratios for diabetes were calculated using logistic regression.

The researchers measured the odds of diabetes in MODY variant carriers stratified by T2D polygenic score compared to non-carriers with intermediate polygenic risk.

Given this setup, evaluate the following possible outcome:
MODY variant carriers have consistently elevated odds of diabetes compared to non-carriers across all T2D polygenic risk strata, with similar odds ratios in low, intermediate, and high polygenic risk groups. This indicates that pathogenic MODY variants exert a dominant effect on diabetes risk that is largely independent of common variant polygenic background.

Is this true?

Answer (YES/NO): NO